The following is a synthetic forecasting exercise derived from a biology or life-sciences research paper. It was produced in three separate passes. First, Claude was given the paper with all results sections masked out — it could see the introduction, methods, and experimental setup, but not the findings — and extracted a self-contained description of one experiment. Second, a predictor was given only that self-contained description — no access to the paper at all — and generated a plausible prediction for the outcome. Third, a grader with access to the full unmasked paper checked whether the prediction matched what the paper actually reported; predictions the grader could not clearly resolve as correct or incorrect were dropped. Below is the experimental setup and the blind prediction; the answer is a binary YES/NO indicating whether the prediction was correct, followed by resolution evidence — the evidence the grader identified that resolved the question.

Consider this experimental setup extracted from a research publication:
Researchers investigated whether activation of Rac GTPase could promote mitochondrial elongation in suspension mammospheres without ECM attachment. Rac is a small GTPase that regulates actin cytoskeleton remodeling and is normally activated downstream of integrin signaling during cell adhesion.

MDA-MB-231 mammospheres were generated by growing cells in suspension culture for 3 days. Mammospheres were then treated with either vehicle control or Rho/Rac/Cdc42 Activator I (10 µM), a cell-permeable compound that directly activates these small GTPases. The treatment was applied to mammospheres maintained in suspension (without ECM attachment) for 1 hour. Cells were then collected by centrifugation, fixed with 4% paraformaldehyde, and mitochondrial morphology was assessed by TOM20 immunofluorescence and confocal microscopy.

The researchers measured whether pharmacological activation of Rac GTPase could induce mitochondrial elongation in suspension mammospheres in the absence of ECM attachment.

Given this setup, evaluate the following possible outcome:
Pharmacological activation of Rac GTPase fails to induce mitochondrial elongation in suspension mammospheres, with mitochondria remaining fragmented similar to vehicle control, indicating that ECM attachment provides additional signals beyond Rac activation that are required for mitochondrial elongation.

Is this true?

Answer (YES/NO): NO